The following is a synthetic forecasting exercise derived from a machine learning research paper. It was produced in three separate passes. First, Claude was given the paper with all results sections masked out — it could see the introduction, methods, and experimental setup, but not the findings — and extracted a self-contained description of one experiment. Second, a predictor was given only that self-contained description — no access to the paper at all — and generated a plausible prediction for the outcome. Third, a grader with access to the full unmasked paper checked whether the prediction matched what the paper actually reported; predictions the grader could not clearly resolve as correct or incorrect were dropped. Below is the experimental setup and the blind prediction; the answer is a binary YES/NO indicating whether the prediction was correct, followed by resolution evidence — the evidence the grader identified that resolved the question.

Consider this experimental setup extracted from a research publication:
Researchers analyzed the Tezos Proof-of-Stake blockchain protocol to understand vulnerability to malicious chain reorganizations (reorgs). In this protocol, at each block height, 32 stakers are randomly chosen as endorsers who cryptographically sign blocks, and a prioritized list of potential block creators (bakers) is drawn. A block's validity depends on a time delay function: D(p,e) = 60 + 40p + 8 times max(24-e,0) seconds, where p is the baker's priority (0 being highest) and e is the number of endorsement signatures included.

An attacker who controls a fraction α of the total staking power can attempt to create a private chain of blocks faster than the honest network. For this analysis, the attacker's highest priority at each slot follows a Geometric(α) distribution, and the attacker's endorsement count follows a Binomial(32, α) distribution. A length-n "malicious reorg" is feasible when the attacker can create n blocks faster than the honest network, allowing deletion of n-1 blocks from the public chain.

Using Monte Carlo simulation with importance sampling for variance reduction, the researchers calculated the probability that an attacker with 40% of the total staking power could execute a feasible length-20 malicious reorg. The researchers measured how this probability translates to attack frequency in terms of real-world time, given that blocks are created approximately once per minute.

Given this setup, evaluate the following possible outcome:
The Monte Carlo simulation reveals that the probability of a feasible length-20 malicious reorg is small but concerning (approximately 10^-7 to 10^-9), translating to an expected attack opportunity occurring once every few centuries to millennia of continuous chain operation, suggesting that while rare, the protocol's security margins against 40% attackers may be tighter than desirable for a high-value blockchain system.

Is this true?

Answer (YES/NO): NO